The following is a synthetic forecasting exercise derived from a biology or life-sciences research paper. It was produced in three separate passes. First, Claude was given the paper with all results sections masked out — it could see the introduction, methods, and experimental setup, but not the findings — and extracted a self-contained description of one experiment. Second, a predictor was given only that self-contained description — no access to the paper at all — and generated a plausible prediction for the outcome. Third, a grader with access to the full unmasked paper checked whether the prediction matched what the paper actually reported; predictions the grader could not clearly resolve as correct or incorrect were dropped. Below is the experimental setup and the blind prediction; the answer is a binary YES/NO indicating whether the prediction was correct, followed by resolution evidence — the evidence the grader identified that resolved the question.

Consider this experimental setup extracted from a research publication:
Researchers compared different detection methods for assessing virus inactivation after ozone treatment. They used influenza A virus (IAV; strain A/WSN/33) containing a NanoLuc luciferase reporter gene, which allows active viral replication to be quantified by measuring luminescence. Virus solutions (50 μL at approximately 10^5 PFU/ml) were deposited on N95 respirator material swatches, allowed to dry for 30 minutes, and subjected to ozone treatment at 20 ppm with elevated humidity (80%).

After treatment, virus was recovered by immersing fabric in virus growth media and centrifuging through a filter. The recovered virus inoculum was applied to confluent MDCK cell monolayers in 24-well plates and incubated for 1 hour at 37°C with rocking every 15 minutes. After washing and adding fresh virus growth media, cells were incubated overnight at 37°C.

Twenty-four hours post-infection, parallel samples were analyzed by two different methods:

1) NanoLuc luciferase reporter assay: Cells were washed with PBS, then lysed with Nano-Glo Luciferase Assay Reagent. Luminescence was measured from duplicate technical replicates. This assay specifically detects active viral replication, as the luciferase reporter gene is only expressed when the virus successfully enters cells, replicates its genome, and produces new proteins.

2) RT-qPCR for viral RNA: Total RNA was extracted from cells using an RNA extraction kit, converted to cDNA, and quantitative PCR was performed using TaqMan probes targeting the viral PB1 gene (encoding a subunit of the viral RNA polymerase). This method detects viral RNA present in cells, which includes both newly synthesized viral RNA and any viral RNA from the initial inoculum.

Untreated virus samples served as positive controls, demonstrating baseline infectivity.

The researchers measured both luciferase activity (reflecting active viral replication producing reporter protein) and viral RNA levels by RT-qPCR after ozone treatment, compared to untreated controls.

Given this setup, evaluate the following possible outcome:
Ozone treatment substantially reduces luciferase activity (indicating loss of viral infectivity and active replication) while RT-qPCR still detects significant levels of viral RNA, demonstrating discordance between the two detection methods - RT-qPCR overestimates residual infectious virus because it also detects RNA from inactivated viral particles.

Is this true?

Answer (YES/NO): NO